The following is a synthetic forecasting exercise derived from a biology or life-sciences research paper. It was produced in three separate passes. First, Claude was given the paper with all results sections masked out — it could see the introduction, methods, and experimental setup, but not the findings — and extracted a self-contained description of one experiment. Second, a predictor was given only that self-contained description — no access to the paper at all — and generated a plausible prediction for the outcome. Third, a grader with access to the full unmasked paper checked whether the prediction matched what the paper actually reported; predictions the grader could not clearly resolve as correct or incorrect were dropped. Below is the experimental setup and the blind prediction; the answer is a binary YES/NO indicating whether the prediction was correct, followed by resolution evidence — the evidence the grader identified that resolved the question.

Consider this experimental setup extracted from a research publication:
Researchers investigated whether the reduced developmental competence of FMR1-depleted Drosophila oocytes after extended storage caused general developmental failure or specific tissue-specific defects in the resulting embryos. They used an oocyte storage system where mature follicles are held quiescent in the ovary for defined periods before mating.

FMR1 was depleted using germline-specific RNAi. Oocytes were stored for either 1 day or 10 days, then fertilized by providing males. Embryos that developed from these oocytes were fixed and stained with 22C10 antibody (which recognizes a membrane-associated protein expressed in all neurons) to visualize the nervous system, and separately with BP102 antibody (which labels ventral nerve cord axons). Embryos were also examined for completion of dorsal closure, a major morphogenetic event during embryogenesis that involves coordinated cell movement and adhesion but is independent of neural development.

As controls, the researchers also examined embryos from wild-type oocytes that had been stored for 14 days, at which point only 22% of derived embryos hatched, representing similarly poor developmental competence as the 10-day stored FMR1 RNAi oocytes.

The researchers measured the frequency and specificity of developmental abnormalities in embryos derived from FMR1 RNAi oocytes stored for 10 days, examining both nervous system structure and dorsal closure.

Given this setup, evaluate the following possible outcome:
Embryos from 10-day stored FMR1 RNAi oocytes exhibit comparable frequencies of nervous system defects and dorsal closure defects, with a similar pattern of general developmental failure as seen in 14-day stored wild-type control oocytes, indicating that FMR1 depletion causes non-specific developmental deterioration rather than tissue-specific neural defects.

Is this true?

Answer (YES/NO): NO